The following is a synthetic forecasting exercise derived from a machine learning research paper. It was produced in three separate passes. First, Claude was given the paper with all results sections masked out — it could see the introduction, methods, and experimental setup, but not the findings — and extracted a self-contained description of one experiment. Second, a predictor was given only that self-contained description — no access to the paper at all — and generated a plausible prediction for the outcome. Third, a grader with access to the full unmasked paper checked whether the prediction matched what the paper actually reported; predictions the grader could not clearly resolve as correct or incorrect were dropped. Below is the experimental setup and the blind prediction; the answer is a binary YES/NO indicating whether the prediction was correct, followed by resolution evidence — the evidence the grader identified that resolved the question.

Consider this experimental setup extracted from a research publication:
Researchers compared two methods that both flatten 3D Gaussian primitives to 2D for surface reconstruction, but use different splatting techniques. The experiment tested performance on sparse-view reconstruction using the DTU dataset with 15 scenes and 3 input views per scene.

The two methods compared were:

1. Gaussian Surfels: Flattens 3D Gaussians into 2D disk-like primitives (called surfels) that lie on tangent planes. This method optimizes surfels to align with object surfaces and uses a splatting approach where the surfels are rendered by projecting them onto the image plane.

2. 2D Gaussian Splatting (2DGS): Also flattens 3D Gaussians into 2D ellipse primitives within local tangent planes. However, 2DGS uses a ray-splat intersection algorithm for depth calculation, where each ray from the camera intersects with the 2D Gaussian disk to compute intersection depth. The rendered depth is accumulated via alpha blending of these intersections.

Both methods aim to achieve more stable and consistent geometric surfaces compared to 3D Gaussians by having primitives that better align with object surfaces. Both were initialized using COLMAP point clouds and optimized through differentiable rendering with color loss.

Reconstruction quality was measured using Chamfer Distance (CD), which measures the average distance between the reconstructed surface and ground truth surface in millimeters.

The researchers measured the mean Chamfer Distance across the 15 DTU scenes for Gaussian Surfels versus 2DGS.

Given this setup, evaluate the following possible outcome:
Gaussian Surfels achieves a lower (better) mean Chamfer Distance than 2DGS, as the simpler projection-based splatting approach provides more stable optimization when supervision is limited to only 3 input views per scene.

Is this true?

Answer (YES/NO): NO